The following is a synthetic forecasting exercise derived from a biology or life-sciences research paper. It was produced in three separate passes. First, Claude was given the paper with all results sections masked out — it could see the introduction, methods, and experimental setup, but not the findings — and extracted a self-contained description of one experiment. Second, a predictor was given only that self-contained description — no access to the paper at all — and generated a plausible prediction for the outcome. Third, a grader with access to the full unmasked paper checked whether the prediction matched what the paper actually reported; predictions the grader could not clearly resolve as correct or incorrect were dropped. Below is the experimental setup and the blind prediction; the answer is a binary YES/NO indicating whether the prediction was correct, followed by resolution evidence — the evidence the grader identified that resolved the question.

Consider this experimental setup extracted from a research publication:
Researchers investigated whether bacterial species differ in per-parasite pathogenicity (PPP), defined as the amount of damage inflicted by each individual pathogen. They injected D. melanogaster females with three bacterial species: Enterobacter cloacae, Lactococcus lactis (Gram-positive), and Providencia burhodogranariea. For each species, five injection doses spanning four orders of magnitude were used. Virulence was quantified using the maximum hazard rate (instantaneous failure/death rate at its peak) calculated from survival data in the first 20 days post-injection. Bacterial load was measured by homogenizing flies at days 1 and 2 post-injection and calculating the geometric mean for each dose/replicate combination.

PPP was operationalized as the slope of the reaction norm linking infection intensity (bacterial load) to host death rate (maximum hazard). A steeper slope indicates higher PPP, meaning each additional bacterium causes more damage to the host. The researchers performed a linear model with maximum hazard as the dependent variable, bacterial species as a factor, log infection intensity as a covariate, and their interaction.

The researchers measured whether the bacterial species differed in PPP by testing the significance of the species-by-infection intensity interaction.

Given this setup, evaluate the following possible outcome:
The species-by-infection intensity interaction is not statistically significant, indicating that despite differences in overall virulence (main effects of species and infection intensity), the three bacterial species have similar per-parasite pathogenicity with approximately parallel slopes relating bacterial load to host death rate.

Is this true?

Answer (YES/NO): NO